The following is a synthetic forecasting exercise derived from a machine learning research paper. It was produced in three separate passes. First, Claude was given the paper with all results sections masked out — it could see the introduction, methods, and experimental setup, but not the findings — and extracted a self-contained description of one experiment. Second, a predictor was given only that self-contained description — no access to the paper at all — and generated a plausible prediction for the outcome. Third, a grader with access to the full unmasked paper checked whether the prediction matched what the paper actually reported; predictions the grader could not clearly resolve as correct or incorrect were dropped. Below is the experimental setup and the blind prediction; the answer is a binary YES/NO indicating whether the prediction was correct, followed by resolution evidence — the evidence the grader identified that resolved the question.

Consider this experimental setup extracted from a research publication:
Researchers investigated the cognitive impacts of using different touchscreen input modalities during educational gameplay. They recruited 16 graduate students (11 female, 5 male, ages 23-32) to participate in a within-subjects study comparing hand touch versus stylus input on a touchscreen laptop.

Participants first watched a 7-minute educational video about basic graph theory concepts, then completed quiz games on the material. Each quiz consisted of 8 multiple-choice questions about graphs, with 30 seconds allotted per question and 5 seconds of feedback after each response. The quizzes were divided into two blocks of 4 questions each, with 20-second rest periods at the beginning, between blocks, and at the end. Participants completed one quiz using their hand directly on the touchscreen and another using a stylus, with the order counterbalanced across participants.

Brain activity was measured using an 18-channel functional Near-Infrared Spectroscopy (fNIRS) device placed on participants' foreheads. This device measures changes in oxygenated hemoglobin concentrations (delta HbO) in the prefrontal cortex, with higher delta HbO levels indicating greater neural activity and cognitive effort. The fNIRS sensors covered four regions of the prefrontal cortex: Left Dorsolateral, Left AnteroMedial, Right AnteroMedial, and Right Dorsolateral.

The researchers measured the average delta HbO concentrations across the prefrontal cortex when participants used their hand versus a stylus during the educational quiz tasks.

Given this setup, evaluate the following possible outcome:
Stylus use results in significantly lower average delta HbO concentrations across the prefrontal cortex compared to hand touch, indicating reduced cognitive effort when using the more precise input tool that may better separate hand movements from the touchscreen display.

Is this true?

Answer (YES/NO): NO